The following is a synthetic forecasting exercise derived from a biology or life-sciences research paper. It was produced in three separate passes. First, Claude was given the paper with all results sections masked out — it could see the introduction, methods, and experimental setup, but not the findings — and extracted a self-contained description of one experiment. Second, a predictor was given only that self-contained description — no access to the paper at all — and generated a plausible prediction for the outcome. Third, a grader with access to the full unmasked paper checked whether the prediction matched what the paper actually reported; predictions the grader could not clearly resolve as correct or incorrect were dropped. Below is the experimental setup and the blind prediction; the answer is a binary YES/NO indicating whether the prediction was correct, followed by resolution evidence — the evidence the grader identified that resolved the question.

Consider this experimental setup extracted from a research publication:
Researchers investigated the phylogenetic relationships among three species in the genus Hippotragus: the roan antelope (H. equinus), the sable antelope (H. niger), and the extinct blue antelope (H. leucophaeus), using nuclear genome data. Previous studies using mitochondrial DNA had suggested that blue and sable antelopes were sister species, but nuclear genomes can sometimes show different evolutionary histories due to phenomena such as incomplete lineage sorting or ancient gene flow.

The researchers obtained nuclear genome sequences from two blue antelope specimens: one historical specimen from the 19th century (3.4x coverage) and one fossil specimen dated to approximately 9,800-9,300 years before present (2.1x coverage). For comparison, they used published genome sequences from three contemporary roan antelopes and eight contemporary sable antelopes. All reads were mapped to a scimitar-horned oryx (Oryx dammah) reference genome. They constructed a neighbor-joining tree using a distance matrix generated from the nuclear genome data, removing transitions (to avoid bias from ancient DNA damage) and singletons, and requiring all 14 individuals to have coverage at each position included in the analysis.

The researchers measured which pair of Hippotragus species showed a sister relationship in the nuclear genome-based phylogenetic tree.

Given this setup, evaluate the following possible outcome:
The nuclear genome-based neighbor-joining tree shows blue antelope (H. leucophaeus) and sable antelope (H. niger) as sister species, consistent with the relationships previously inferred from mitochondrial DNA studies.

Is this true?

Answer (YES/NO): YES